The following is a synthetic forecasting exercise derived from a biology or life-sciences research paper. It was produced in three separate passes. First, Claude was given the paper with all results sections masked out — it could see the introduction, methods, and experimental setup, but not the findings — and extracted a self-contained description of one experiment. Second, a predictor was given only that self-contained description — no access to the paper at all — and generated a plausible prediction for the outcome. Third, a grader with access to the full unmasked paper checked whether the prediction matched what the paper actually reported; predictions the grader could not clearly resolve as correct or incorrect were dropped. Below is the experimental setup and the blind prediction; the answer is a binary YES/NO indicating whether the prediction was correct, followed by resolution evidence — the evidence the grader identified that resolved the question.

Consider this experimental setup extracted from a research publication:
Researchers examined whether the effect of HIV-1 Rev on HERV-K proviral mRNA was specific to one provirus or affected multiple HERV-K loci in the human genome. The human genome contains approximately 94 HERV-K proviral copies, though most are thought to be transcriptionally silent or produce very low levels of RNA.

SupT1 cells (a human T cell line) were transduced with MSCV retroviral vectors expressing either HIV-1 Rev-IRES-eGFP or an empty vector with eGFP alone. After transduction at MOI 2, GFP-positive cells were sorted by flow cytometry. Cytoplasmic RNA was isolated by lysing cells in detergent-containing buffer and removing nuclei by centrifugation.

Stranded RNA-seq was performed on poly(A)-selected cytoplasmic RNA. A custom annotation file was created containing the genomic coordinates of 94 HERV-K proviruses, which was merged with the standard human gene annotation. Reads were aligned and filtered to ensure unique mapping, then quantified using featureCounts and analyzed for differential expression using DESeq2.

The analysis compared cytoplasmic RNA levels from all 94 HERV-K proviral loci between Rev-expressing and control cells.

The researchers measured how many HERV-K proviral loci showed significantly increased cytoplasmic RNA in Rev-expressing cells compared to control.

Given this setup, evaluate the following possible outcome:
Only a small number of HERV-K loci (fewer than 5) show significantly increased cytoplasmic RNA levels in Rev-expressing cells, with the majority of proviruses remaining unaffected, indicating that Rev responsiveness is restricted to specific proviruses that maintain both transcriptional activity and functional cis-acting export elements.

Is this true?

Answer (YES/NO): YES